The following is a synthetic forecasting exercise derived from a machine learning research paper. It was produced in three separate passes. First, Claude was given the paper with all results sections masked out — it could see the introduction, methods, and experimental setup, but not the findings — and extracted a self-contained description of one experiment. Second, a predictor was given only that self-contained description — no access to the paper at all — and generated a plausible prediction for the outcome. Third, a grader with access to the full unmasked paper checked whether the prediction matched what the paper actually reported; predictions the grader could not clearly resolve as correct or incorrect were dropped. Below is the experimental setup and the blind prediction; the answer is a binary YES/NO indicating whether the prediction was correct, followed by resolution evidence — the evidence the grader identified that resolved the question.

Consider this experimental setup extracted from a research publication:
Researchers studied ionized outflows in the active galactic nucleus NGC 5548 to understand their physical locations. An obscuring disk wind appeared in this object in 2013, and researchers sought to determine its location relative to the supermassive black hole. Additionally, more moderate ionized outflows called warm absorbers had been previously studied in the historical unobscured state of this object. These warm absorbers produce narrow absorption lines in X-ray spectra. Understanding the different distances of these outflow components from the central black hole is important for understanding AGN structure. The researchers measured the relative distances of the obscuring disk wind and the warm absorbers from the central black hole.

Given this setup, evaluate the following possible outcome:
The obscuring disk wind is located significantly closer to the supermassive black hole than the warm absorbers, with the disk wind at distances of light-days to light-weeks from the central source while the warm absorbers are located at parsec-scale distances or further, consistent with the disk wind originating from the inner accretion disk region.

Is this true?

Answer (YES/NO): YES